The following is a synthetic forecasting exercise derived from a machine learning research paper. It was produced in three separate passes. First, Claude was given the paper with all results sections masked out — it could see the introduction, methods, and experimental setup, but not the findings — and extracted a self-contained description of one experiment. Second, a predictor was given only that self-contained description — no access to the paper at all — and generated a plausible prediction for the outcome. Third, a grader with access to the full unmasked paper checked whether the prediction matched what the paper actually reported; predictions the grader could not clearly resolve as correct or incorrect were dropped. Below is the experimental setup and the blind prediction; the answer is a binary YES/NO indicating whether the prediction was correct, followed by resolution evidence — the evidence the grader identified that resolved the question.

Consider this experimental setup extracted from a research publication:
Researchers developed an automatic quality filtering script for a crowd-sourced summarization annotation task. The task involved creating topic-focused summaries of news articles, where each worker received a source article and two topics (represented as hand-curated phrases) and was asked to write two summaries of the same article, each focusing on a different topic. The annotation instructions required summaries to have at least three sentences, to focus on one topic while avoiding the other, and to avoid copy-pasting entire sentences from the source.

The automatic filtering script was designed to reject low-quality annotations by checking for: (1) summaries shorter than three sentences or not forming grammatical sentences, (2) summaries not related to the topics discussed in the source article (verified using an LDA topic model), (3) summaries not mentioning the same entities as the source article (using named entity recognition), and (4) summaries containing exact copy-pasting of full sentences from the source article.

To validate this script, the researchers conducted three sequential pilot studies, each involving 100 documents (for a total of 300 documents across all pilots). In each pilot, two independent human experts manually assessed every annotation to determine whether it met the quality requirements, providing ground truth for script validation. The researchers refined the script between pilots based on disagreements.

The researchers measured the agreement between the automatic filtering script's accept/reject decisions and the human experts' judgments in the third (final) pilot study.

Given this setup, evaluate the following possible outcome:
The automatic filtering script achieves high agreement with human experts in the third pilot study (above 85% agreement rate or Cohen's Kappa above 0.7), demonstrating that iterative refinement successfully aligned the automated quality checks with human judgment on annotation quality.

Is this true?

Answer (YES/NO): YES